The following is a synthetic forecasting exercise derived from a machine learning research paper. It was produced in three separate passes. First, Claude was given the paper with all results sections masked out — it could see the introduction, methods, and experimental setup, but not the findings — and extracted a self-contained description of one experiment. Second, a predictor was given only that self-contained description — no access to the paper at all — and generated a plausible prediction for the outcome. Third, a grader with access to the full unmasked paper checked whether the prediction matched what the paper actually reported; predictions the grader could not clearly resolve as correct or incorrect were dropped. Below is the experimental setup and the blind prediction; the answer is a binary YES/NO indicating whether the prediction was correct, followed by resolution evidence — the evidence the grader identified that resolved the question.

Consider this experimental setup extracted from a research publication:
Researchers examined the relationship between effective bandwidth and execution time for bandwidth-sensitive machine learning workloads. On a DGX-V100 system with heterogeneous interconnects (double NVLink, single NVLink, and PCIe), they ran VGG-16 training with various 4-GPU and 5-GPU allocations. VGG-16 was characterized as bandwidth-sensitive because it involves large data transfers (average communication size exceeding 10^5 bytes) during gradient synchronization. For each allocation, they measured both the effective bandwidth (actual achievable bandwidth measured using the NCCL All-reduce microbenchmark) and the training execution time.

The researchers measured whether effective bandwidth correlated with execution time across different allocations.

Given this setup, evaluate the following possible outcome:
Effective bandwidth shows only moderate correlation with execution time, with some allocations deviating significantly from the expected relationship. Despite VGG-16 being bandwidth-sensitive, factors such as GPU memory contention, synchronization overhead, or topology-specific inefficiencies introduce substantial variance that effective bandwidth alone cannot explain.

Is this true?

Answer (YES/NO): NO